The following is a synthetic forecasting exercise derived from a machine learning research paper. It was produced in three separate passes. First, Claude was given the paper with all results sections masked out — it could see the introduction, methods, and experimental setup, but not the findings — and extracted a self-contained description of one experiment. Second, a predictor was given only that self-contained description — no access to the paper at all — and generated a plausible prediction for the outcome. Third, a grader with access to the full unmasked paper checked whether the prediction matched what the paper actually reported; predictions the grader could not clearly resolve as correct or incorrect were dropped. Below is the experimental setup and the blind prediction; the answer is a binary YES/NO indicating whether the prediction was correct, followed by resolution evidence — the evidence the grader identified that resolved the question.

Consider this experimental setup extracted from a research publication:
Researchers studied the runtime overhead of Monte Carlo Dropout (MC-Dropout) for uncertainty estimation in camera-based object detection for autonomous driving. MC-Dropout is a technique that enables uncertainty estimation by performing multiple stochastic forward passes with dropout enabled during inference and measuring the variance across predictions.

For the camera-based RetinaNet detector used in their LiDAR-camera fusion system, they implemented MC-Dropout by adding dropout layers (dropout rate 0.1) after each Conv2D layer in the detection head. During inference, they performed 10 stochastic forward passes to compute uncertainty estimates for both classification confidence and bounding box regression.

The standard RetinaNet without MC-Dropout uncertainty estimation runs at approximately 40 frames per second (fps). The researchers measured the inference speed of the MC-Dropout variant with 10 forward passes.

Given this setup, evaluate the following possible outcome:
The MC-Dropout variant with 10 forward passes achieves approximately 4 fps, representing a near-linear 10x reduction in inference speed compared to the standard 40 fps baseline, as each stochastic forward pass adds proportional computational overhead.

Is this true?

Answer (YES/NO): NO